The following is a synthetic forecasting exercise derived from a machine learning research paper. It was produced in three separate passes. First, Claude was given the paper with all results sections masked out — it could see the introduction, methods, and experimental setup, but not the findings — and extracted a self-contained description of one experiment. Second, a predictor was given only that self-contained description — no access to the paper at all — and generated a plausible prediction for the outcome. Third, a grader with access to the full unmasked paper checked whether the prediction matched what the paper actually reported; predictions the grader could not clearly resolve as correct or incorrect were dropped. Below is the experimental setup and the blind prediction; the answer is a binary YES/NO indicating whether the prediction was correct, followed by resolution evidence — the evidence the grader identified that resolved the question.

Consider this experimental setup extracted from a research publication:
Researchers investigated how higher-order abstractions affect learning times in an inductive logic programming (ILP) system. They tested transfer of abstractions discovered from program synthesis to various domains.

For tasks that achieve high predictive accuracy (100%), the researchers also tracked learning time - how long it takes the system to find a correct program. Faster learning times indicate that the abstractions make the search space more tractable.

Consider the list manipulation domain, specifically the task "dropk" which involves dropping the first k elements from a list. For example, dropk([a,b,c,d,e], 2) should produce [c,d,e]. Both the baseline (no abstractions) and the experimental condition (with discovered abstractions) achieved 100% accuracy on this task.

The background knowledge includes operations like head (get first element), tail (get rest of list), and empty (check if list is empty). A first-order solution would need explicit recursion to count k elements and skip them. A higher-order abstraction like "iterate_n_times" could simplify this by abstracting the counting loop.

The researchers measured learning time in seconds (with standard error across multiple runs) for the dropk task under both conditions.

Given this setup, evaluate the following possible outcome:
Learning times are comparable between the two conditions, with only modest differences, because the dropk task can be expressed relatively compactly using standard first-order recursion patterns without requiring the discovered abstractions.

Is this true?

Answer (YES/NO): NO